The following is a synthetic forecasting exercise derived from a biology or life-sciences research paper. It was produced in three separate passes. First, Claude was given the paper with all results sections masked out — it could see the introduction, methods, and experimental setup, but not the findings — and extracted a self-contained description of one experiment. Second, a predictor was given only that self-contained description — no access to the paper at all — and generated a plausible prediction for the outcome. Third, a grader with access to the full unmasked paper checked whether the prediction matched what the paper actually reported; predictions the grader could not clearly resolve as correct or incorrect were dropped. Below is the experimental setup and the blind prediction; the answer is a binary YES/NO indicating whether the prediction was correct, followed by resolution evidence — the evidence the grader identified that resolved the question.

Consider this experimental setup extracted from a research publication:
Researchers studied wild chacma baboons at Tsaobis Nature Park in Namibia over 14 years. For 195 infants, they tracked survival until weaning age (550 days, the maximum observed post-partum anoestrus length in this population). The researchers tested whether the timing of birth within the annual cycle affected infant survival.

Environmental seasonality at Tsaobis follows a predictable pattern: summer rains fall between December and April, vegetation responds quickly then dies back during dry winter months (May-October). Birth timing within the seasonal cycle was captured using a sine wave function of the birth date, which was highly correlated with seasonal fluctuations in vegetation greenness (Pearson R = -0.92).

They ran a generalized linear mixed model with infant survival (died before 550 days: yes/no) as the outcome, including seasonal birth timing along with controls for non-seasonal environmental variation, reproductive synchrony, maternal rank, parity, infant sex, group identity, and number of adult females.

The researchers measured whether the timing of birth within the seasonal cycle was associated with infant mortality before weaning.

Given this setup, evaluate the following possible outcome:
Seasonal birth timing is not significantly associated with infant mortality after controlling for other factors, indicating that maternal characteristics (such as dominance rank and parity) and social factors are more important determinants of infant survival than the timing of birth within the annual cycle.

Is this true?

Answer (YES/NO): NO